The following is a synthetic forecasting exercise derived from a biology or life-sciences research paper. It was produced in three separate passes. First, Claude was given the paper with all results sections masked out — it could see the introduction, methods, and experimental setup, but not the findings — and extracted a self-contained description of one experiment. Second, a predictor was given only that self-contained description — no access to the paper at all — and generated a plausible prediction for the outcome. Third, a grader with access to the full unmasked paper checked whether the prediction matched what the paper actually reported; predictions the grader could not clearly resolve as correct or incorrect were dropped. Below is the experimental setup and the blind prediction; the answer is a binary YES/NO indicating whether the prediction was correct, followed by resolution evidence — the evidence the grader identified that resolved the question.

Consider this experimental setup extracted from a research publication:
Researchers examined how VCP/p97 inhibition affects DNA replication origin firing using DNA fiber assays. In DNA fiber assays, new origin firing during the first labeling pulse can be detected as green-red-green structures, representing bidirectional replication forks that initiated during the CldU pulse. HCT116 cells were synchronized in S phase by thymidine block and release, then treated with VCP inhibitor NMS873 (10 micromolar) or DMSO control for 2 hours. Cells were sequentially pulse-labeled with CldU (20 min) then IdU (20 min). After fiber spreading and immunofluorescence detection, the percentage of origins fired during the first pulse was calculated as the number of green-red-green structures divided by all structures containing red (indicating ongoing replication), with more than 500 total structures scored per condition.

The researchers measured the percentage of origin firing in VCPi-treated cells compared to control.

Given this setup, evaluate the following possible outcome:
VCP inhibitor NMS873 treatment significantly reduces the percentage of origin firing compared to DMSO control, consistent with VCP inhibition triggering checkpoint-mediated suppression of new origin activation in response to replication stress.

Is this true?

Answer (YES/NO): NO